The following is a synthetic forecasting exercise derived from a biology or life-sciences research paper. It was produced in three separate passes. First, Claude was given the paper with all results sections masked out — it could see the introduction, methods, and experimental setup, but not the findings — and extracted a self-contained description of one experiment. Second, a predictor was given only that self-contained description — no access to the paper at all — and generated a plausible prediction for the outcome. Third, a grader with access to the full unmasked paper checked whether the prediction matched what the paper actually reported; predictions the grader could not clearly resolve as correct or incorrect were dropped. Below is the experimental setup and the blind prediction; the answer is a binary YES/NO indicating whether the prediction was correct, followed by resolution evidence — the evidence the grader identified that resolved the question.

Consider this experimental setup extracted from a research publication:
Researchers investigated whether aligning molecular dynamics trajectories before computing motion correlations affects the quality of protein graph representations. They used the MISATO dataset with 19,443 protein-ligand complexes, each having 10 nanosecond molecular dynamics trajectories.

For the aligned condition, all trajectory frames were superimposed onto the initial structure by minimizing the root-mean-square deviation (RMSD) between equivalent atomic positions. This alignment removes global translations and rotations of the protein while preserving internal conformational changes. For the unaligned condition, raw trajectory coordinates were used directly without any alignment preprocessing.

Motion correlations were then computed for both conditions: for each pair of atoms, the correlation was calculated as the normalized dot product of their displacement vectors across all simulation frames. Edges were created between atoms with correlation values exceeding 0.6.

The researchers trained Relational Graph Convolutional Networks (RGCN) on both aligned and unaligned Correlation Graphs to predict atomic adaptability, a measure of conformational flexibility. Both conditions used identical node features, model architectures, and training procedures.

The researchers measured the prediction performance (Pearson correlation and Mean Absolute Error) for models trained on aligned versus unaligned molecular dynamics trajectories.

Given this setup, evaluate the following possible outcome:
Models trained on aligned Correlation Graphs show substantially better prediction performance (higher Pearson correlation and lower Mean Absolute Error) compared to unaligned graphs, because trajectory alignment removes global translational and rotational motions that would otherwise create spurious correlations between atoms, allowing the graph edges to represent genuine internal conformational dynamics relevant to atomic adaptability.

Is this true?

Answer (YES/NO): YES